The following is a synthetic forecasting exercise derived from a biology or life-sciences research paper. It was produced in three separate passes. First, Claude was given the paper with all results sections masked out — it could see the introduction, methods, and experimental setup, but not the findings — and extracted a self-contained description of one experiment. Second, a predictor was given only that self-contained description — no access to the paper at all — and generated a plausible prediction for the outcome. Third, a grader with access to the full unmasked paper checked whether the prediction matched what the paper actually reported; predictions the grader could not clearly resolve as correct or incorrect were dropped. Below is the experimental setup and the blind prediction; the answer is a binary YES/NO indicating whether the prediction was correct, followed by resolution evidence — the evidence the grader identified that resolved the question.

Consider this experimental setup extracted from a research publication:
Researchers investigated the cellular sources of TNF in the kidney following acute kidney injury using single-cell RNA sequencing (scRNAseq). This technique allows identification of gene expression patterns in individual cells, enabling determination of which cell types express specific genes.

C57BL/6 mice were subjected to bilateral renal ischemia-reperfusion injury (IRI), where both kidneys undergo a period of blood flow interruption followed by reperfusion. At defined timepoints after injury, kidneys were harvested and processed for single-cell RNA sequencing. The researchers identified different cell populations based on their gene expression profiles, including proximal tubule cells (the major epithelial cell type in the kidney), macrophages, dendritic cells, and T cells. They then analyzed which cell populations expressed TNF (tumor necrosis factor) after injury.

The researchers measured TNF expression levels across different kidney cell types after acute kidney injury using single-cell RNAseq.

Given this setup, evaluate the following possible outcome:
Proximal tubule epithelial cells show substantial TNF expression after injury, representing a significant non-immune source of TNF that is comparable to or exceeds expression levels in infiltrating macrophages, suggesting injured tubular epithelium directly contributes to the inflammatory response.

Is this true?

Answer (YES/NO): NO